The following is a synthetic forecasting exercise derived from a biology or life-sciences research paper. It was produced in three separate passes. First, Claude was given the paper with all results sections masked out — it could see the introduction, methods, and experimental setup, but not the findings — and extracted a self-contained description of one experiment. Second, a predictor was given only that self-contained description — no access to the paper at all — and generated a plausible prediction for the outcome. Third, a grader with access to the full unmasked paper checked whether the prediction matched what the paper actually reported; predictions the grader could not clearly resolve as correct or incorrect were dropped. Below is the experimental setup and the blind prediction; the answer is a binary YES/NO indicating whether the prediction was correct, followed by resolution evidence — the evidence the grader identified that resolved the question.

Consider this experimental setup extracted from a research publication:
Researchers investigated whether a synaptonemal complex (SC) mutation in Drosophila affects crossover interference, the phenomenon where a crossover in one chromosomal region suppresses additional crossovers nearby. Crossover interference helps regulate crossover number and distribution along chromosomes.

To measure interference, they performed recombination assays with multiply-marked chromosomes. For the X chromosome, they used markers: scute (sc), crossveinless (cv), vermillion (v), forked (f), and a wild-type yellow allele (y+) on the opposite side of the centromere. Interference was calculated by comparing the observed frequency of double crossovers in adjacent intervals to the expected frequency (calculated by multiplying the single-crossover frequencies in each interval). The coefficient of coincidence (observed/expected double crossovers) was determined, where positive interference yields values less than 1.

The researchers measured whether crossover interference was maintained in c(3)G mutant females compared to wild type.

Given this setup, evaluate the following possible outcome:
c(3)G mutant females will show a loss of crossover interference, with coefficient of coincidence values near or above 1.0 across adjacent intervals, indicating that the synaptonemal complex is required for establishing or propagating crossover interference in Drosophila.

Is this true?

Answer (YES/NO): NO